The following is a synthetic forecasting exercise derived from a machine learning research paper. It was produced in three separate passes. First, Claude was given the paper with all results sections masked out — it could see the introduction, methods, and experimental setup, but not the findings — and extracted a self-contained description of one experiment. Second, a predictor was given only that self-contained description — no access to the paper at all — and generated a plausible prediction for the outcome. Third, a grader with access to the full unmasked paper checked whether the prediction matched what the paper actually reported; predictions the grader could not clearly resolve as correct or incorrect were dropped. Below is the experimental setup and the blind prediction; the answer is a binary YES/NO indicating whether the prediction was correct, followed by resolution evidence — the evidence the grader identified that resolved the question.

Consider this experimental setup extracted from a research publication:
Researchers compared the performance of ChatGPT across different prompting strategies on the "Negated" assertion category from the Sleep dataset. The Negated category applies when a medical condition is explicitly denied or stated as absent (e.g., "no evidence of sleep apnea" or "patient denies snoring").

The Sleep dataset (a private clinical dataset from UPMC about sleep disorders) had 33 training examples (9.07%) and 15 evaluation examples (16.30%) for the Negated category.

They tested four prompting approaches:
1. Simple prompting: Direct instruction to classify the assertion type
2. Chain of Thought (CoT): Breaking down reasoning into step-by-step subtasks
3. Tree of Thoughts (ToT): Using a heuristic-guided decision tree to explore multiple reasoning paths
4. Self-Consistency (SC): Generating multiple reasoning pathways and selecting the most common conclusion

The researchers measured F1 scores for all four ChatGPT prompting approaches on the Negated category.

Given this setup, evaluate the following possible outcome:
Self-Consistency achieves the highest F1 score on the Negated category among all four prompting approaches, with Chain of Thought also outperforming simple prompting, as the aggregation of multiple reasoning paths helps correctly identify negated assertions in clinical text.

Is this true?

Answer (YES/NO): NO